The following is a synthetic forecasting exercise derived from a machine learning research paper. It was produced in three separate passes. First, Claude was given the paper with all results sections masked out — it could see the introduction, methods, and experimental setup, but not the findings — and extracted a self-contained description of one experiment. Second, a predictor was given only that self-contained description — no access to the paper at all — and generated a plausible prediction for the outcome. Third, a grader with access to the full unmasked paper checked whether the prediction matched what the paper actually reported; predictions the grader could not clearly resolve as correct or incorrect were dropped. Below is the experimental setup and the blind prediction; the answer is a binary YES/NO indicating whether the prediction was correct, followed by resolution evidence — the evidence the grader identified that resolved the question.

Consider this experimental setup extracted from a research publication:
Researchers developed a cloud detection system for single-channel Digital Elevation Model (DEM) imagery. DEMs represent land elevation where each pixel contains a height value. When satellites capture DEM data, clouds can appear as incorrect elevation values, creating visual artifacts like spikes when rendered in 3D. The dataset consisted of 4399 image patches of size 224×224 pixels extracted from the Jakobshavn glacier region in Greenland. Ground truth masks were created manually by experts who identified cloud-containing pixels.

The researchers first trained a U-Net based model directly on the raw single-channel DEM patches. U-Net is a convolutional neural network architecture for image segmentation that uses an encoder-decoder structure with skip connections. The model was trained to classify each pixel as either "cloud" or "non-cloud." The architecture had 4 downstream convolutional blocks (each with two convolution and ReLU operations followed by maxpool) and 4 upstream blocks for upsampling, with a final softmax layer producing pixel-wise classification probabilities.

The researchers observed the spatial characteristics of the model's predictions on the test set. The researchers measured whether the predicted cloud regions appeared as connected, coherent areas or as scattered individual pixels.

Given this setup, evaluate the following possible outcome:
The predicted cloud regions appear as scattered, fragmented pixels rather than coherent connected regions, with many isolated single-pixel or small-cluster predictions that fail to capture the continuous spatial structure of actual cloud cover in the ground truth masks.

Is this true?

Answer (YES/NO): YES